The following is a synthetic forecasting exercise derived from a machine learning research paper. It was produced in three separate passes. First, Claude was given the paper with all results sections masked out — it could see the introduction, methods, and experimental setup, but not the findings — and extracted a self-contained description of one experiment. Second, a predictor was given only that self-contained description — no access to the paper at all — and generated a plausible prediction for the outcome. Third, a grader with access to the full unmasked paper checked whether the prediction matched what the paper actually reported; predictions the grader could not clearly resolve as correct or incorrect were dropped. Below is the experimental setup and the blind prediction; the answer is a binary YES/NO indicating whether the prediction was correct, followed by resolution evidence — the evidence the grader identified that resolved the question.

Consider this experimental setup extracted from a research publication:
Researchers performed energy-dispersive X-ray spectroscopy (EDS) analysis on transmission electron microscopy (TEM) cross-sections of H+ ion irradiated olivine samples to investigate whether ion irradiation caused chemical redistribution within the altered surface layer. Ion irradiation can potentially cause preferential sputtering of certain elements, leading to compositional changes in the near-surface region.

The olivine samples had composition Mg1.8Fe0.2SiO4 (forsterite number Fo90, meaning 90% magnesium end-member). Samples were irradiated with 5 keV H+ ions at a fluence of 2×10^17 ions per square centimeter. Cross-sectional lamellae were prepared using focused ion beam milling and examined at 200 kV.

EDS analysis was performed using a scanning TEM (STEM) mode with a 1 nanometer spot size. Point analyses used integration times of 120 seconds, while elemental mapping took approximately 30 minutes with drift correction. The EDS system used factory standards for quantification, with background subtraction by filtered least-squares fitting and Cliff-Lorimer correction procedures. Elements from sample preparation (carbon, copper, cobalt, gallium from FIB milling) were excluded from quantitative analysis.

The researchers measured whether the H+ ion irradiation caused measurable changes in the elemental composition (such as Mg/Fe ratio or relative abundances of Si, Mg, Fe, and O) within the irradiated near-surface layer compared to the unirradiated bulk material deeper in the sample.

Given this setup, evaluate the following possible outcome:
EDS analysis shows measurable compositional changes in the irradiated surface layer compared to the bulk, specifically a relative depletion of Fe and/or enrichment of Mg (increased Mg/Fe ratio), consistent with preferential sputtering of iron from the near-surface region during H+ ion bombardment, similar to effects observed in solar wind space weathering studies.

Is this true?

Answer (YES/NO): NO